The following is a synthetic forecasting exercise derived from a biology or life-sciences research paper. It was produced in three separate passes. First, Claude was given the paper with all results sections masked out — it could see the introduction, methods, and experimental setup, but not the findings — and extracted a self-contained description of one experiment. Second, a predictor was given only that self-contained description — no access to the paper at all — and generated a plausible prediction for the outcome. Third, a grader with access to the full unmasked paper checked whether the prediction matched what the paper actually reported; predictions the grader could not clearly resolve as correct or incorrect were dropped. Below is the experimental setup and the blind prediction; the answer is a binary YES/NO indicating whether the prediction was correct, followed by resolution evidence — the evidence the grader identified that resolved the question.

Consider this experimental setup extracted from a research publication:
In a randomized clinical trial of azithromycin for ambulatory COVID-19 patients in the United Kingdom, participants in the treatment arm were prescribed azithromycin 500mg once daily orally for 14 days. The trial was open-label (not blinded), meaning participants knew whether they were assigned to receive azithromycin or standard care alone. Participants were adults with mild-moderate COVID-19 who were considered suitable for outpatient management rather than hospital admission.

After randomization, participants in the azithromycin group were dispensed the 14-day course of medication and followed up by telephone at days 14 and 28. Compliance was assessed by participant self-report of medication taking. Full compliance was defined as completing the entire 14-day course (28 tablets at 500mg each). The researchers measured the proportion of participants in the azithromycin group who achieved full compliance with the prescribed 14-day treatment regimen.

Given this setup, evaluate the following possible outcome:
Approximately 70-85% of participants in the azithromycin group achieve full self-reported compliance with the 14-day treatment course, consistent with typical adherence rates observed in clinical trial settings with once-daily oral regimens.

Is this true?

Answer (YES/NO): NO